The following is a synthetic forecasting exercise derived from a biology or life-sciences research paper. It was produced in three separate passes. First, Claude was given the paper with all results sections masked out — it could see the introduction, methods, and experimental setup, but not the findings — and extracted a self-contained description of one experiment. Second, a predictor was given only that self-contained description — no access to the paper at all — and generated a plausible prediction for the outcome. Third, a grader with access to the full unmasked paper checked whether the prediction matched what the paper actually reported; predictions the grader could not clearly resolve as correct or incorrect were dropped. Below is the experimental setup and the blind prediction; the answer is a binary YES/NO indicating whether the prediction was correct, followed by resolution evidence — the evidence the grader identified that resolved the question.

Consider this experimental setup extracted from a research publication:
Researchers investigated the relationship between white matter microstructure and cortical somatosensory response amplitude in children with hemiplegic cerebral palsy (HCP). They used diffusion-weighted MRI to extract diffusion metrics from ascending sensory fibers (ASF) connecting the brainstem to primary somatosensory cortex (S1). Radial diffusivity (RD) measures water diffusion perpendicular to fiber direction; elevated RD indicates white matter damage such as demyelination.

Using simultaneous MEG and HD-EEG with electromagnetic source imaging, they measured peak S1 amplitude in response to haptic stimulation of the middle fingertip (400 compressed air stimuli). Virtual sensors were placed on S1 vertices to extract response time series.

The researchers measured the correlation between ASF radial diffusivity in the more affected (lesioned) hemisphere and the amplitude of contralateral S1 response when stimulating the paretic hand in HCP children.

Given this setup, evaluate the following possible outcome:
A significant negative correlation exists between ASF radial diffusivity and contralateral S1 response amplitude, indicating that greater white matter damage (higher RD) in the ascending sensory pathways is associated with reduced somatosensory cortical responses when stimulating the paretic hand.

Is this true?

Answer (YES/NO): NO